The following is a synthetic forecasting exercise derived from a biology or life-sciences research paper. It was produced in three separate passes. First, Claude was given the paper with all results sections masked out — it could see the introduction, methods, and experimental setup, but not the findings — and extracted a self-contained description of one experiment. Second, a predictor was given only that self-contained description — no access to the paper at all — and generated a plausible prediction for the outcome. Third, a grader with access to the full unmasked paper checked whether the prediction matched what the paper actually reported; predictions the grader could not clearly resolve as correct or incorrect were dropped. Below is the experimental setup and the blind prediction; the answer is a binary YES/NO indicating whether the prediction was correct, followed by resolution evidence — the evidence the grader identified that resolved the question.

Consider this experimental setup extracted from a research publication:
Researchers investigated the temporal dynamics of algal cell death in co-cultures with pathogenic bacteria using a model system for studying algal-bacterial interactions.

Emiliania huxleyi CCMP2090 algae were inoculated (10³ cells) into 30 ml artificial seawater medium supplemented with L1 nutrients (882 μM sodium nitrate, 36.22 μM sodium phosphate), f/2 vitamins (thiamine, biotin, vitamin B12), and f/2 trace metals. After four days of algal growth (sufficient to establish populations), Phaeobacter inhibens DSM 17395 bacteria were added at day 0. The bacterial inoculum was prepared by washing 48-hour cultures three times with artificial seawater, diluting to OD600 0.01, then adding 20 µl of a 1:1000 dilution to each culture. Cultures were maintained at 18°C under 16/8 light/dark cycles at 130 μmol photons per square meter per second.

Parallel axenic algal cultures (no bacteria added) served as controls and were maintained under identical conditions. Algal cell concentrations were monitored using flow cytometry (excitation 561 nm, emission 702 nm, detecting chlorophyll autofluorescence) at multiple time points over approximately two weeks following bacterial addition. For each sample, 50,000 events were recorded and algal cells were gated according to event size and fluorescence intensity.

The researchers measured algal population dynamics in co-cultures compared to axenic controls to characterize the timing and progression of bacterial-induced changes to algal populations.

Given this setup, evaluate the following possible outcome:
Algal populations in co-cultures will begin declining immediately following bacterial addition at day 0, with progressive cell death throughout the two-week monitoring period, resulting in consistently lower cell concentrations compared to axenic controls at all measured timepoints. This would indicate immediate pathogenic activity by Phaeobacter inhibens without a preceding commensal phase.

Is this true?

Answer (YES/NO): NO